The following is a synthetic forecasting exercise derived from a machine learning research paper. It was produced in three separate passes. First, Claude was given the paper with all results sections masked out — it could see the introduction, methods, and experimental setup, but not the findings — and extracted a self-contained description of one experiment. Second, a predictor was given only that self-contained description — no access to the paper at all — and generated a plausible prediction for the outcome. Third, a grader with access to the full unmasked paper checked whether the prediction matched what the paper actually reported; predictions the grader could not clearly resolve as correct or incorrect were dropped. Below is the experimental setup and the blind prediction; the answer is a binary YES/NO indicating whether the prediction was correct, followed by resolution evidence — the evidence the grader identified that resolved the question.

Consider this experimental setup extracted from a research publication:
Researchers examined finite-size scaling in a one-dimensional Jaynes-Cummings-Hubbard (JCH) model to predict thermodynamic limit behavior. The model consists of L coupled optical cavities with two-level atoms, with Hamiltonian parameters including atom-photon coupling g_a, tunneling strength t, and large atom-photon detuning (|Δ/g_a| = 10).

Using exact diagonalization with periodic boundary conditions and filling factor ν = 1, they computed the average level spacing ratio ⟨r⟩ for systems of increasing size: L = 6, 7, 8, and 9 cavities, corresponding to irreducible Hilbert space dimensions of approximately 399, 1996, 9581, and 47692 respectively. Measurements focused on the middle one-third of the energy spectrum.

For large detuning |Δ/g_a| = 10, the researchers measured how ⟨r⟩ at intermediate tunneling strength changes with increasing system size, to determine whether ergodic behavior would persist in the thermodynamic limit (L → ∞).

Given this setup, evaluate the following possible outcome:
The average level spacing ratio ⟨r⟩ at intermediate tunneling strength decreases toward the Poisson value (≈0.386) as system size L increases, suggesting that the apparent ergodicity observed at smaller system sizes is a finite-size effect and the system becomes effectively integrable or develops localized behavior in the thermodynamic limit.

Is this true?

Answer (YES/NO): YES